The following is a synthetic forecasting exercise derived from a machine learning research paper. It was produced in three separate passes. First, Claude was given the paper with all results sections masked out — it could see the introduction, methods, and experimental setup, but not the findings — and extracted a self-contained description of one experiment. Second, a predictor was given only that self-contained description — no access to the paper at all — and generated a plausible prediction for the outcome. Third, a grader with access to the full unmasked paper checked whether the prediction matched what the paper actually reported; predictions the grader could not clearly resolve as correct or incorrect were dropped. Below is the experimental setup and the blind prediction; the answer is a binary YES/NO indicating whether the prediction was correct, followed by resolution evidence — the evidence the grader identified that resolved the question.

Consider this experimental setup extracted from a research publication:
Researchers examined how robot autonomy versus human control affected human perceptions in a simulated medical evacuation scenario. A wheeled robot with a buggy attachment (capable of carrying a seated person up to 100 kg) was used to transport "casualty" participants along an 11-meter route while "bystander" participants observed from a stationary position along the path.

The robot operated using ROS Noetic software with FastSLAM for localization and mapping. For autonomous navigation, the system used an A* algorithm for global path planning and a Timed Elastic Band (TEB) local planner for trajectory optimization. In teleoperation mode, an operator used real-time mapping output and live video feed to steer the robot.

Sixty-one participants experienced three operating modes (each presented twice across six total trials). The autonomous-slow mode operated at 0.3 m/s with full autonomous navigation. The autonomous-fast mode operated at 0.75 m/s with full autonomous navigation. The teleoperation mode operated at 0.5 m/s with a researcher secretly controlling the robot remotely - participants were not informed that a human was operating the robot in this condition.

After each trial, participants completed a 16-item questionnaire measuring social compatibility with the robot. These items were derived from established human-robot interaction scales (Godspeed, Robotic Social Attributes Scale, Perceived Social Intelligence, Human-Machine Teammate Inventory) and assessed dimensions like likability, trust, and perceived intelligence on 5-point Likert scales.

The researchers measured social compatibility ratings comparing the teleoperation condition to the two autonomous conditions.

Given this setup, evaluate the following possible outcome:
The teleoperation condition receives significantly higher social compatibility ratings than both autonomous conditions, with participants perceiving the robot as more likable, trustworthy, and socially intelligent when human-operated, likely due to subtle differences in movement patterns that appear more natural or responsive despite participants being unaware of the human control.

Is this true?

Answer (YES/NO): NO